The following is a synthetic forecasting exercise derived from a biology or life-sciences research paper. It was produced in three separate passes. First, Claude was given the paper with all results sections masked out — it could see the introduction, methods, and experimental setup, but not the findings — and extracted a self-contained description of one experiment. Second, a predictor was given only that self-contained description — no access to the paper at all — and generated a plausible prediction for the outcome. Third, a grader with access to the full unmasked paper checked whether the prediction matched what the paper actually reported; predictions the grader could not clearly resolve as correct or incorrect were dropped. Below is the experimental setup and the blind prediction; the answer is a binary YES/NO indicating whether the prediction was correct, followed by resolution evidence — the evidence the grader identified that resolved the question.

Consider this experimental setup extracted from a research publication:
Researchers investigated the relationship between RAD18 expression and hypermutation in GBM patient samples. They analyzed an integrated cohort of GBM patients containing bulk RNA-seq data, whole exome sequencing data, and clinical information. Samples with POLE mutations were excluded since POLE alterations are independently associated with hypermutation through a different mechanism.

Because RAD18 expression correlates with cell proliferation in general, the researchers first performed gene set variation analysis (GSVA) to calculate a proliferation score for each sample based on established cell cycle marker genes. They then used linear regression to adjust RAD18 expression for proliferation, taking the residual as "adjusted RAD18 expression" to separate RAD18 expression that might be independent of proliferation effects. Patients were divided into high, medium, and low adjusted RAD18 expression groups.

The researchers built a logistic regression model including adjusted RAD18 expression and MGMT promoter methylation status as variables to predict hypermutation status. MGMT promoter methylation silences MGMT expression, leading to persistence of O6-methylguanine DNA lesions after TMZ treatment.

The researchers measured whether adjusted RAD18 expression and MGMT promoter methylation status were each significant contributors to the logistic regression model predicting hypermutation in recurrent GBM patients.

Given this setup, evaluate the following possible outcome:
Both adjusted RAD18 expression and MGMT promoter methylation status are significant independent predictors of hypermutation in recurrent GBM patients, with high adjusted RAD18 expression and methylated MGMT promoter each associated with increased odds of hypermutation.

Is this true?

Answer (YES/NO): NO